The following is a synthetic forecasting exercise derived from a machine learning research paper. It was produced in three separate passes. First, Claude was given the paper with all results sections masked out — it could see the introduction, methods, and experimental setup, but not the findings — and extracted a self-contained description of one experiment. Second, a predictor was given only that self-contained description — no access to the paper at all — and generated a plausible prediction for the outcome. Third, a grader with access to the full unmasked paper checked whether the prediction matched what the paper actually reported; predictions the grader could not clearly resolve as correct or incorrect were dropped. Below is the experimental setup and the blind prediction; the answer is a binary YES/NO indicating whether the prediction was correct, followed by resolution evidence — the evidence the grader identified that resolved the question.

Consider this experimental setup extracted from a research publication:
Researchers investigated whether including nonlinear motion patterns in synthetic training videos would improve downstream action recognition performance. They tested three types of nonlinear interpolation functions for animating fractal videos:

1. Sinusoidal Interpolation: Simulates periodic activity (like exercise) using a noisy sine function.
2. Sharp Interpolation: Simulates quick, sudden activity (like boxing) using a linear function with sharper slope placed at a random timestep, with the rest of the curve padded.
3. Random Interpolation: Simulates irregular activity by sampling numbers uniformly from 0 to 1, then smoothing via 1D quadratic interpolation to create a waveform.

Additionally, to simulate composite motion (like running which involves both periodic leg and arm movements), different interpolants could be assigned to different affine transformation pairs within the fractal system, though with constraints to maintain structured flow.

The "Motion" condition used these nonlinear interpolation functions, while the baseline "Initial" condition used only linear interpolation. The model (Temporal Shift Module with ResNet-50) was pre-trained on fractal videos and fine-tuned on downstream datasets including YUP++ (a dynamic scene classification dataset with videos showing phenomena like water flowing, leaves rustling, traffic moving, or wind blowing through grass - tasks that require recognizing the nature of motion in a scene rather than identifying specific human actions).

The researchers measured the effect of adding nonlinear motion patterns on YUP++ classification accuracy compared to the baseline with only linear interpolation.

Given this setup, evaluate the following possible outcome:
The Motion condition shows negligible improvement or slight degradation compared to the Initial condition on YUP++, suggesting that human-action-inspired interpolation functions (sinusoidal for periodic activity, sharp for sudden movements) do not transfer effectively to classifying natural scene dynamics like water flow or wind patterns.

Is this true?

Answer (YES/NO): NO